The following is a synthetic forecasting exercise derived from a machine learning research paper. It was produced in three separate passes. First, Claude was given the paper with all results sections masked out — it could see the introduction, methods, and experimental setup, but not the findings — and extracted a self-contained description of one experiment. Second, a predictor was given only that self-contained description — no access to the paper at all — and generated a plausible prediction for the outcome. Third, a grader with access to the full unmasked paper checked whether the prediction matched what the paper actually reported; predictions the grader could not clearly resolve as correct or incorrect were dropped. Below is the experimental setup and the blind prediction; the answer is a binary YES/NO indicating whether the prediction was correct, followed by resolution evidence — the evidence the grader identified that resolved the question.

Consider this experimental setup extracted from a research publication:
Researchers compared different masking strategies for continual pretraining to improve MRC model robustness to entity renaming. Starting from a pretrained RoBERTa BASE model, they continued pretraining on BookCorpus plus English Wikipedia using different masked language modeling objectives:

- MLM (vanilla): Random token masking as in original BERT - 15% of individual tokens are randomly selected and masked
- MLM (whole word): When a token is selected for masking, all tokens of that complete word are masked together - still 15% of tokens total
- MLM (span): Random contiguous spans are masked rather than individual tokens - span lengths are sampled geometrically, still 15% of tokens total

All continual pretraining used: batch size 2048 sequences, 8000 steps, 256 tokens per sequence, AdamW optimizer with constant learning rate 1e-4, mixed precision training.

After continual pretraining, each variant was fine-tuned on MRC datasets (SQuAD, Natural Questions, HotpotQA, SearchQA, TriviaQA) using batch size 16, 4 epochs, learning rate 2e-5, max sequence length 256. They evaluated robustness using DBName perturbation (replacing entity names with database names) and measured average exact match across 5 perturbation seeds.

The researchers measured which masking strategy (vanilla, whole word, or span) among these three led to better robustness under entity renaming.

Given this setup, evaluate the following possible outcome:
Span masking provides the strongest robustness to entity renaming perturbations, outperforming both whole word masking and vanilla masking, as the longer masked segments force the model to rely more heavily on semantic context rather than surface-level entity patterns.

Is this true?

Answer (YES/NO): NO